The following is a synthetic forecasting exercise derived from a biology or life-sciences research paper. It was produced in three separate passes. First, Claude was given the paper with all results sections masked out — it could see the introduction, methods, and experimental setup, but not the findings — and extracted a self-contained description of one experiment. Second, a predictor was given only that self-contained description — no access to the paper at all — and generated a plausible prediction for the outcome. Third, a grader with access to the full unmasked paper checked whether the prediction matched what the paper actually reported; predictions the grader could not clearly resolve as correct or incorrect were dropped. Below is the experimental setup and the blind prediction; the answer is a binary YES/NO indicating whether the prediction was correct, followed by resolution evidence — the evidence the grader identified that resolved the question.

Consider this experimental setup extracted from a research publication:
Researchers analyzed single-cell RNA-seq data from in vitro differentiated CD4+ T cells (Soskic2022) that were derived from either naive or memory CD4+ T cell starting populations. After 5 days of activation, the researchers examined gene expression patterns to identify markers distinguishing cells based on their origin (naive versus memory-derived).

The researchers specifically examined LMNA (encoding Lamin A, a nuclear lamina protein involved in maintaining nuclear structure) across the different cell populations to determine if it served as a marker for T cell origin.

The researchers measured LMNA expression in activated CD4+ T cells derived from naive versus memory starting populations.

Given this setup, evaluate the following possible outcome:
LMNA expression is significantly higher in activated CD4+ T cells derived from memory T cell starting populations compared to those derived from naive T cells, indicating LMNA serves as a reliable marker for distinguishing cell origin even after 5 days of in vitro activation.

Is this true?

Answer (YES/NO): YES